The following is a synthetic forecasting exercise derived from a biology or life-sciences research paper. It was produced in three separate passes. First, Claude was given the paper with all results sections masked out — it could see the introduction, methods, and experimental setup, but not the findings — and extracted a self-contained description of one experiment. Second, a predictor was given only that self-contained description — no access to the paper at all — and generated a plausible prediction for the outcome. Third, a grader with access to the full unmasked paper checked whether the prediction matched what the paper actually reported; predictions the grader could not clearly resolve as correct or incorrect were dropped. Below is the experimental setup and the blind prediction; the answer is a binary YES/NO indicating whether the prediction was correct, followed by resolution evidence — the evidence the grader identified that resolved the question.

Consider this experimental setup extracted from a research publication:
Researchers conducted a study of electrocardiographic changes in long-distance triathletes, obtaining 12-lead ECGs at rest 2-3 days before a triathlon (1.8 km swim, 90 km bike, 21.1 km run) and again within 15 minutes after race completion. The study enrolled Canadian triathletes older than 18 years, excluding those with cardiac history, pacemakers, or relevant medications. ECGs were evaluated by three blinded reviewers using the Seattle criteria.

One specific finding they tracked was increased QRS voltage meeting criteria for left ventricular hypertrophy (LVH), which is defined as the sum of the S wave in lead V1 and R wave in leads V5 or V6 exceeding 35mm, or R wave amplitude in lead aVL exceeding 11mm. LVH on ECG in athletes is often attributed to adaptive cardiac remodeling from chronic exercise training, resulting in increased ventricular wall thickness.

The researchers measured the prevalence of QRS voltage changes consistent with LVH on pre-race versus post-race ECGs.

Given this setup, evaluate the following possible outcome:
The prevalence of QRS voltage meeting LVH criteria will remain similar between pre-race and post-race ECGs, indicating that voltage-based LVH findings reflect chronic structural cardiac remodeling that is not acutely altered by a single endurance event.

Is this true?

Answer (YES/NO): NO